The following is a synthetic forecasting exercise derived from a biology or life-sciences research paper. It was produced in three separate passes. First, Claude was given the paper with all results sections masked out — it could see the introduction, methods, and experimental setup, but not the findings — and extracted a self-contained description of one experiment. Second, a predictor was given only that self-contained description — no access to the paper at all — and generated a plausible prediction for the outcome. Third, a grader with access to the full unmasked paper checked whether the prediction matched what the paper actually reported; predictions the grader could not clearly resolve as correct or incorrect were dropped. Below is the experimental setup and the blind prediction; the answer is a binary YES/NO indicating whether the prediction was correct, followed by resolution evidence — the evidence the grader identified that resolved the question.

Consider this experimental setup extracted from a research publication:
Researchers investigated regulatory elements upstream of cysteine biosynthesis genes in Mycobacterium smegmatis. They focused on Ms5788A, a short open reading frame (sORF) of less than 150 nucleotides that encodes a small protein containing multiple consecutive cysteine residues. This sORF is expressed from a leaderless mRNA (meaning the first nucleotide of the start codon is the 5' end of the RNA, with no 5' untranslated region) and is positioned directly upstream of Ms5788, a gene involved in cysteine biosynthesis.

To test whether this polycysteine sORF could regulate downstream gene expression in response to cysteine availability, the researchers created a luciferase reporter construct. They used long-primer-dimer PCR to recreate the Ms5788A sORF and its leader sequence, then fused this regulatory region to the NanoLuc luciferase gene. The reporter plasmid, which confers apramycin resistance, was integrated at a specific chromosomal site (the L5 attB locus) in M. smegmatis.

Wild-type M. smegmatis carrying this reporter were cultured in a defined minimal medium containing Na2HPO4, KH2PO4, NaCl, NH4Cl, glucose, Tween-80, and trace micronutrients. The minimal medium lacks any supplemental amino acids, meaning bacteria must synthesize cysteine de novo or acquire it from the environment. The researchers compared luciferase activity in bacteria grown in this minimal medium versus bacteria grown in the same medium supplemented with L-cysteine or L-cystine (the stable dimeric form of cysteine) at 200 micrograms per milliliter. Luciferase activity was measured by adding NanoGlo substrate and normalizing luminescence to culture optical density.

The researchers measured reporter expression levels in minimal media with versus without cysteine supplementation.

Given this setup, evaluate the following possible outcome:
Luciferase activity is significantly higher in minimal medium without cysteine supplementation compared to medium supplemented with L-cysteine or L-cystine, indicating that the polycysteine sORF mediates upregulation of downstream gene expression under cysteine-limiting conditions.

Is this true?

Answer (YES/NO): YES